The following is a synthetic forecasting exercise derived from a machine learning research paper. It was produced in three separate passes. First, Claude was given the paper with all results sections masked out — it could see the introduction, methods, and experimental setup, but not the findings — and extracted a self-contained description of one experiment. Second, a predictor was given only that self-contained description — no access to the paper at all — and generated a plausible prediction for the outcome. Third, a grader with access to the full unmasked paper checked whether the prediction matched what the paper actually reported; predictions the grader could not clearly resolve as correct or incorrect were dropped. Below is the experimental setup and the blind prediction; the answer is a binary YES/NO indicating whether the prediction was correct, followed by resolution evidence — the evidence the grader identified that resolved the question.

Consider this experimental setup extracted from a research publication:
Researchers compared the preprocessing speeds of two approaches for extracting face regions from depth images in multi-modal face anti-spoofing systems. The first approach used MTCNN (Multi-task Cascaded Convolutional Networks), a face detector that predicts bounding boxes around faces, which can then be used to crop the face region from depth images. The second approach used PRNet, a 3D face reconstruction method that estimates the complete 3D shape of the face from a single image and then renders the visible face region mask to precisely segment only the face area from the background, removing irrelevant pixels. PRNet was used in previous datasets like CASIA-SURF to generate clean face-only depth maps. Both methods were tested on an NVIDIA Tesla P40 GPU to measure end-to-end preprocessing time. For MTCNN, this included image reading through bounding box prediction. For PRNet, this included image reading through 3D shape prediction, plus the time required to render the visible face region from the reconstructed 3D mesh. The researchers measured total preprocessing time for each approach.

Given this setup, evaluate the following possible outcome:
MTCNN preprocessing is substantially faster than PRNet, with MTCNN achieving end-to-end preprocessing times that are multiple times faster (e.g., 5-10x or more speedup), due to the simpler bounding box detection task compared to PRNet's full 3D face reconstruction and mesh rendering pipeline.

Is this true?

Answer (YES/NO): YES